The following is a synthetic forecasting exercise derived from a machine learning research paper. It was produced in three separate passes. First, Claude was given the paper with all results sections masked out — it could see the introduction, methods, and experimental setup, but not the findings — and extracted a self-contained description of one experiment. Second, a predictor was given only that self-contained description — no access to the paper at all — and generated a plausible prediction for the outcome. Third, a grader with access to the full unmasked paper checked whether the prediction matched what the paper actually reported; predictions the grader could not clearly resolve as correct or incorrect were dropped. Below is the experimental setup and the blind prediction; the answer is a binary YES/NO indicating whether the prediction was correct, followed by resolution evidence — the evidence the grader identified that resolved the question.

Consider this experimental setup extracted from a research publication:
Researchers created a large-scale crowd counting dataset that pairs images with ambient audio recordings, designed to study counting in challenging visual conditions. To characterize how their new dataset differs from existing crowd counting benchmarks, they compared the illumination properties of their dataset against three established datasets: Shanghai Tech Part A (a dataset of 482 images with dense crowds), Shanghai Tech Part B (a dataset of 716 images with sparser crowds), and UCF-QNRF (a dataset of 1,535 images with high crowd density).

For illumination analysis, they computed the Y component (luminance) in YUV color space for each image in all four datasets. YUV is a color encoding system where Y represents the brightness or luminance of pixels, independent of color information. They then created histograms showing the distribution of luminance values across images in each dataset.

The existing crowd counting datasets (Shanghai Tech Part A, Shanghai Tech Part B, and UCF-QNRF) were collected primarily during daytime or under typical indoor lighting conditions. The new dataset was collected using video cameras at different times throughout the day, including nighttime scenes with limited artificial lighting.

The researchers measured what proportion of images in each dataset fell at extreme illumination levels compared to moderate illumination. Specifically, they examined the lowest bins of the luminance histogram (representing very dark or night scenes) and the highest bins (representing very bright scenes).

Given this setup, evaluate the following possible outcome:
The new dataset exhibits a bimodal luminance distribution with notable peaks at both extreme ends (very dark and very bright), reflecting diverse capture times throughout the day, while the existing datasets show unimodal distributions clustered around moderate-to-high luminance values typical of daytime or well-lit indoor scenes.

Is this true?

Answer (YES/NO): NO